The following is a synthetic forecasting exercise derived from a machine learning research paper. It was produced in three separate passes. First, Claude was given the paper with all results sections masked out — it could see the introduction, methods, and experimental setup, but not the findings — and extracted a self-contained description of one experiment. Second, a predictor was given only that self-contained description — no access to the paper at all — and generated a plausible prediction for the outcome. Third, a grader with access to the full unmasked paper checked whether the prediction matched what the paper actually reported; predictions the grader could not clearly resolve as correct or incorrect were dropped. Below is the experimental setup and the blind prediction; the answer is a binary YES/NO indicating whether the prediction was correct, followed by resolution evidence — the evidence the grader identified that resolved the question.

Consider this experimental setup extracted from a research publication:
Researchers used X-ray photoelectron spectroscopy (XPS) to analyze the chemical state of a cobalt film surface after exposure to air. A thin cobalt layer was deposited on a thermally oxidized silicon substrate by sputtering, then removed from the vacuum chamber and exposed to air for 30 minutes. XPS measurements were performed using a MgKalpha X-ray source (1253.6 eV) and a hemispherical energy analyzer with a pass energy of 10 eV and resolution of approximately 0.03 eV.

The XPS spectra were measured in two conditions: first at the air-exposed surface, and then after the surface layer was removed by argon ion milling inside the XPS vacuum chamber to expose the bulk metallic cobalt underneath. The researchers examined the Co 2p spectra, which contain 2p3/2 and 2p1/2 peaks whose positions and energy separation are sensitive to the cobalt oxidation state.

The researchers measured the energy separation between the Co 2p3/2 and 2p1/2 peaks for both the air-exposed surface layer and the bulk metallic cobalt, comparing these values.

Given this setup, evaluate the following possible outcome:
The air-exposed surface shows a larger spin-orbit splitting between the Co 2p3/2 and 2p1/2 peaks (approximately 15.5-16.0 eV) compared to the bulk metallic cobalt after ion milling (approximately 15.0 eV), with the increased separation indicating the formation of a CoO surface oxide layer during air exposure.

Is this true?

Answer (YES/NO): YES